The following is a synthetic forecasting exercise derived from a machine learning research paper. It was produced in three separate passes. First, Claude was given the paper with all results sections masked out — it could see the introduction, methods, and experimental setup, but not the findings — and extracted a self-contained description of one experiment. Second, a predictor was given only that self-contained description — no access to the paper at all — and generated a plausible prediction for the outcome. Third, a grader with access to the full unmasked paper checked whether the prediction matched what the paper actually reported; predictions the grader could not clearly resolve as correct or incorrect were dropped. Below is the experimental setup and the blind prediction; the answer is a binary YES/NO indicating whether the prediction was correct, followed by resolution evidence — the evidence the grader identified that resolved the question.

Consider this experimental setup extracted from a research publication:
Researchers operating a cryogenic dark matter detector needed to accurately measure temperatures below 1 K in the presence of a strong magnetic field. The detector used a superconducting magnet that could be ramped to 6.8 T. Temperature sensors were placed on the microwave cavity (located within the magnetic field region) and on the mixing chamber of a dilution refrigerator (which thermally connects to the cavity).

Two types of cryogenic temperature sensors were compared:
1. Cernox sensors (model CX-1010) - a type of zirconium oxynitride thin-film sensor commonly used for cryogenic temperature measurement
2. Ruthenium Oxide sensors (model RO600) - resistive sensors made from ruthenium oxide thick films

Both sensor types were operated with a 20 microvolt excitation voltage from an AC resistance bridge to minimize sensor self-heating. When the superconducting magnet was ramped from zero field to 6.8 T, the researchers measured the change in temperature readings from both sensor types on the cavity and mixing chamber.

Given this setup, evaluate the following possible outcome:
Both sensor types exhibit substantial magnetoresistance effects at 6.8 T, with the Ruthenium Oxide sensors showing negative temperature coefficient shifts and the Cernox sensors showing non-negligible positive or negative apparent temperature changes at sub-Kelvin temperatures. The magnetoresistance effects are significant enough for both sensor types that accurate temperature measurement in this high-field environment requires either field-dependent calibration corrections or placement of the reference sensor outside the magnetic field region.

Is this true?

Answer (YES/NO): NO